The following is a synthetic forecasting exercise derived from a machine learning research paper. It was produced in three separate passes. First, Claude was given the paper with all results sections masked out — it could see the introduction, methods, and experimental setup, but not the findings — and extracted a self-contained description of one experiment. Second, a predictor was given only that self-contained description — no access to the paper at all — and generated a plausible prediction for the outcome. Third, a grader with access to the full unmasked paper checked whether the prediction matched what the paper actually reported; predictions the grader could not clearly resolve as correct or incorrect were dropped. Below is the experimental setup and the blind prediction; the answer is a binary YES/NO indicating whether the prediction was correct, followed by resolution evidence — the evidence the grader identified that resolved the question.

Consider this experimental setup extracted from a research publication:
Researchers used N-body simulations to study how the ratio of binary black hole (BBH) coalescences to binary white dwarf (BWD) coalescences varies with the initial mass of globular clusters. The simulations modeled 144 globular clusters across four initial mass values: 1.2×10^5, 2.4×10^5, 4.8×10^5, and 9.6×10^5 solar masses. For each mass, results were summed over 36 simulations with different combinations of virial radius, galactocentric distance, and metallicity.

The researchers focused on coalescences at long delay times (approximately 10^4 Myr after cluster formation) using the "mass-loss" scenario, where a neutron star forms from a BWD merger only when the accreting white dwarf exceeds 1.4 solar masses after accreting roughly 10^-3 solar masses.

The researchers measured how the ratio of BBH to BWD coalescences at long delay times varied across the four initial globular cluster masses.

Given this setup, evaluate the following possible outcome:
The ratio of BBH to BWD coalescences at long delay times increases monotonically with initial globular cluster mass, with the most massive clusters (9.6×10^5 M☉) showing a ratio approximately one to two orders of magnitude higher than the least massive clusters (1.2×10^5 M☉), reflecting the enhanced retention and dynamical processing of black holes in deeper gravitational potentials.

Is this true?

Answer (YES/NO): YES